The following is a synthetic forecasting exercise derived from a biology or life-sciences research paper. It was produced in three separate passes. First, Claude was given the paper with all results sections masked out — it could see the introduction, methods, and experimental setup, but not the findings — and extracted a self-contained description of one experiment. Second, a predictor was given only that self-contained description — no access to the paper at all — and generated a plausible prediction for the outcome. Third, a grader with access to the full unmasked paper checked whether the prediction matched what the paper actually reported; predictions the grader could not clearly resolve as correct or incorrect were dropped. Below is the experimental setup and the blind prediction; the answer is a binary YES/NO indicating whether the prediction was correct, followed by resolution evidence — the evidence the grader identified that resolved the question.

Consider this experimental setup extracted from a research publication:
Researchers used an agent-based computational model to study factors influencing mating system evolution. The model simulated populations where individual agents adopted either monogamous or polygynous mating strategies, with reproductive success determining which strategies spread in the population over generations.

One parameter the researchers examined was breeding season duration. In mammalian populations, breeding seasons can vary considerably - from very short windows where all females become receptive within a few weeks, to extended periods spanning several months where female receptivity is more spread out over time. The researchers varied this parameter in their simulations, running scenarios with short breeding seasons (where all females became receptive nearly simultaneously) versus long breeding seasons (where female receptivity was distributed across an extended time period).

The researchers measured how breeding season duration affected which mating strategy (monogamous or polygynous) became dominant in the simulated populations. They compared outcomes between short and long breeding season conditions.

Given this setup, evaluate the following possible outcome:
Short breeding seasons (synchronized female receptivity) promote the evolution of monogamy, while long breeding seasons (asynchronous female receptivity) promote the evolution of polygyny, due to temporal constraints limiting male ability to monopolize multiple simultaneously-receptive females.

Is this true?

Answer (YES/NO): YES